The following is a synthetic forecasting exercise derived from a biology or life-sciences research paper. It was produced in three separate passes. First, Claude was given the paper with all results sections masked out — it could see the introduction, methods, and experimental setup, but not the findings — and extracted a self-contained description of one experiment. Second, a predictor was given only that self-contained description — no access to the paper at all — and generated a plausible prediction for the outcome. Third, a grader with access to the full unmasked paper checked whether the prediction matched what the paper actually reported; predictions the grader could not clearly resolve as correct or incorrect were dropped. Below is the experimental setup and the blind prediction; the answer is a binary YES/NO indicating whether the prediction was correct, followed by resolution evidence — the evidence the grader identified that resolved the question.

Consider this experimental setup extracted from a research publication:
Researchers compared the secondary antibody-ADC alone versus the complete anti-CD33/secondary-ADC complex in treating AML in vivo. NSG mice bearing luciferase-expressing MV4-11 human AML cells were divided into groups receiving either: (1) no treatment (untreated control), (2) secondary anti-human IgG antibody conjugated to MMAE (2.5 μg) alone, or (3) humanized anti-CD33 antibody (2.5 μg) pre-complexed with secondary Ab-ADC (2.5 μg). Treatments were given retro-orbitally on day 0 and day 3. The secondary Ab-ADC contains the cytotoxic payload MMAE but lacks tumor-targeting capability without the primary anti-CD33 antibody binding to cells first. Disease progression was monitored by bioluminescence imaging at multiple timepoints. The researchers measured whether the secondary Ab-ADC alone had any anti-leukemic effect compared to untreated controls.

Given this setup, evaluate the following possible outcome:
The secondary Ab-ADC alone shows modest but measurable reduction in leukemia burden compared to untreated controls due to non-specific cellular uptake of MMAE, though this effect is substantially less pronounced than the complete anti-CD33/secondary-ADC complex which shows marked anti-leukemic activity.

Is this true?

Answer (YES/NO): NO